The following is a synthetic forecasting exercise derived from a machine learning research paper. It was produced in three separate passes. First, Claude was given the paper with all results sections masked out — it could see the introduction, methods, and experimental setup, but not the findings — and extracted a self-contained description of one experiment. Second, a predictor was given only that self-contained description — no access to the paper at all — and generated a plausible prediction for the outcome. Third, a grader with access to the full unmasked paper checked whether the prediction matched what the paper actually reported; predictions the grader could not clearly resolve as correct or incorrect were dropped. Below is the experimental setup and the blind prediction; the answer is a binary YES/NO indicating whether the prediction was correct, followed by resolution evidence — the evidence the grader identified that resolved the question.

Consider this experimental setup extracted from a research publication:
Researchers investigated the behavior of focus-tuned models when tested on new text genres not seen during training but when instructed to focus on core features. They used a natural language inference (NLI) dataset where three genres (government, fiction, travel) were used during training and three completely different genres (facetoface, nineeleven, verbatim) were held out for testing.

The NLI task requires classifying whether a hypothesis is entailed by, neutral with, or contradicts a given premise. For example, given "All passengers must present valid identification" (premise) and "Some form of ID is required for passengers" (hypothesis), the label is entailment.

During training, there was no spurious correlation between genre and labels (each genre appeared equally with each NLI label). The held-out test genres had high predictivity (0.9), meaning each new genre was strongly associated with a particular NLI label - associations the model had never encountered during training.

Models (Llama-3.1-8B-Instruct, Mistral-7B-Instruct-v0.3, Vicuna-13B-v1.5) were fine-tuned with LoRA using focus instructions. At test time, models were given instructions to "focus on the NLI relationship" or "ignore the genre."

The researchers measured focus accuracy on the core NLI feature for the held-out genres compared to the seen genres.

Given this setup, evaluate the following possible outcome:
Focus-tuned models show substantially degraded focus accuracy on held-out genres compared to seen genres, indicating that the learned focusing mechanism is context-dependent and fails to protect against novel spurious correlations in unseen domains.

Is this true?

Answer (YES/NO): NO